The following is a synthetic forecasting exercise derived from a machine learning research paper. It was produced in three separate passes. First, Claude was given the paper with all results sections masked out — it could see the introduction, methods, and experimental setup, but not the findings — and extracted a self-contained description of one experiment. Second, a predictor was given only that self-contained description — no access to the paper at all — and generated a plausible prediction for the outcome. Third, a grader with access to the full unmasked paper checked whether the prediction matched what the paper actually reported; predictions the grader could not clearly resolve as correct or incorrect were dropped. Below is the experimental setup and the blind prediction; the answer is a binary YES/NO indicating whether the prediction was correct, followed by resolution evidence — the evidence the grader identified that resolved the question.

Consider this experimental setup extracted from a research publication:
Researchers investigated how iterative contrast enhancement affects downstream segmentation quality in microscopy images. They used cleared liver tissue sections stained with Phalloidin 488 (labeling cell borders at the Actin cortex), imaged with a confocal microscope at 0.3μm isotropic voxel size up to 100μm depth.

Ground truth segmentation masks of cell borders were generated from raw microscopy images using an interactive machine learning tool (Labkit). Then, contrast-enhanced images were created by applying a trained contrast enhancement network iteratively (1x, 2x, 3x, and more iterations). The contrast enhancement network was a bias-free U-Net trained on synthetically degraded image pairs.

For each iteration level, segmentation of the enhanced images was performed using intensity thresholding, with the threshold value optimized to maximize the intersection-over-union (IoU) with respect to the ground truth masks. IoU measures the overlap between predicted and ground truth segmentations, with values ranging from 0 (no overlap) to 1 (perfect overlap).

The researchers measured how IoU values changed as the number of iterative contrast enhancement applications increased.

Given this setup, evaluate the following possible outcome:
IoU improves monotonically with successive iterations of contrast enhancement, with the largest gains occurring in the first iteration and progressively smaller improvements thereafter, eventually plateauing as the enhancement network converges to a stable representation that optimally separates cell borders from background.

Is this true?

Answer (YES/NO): NO